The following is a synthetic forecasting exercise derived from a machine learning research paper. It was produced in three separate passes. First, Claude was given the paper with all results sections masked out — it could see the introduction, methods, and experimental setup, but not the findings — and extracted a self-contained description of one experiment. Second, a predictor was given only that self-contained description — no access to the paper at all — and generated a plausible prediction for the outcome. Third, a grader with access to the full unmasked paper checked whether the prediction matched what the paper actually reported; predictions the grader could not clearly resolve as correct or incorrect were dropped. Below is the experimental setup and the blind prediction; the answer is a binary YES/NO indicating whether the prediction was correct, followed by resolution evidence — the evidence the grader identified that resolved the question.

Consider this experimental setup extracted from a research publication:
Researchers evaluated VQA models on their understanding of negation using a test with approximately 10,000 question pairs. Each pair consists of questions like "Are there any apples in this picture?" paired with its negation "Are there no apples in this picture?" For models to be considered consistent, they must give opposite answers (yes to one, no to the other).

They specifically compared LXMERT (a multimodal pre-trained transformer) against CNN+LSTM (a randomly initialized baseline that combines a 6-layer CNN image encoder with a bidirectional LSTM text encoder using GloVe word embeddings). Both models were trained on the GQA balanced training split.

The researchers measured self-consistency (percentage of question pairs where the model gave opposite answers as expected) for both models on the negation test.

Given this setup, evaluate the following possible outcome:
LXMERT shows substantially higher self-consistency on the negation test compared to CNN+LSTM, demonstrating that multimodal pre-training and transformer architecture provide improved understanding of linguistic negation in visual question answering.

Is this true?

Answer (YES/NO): YES